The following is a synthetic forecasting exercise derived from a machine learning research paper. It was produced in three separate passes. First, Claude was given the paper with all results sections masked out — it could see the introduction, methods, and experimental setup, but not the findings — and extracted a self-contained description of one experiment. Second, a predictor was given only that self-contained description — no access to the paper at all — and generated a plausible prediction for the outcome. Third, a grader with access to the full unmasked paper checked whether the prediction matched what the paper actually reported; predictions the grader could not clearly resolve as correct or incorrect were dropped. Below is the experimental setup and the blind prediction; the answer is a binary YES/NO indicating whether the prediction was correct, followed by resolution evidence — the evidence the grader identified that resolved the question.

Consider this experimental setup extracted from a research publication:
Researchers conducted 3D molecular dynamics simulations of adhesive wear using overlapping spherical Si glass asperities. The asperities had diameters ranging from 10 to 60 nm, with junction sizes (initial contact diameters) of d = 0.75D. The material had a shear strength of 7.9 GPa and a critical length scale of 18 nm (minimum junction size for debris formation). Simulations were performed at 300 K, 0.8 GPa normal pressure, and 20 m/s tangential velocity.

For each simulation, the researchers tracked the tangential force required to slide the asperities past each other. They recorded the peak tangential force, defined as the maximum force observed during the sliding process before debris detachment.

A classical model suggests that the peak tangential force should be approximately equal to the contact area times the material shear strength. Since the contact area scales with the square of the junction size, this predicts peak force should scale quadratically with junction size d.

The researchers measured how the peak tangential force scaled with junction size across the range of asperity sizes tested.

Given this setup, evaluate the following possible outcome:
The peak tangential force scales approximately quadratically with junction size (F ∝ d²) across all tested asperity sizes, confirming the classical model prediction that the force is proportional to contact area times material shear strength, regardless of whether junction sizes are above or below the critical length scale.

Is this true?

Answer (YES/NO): YES